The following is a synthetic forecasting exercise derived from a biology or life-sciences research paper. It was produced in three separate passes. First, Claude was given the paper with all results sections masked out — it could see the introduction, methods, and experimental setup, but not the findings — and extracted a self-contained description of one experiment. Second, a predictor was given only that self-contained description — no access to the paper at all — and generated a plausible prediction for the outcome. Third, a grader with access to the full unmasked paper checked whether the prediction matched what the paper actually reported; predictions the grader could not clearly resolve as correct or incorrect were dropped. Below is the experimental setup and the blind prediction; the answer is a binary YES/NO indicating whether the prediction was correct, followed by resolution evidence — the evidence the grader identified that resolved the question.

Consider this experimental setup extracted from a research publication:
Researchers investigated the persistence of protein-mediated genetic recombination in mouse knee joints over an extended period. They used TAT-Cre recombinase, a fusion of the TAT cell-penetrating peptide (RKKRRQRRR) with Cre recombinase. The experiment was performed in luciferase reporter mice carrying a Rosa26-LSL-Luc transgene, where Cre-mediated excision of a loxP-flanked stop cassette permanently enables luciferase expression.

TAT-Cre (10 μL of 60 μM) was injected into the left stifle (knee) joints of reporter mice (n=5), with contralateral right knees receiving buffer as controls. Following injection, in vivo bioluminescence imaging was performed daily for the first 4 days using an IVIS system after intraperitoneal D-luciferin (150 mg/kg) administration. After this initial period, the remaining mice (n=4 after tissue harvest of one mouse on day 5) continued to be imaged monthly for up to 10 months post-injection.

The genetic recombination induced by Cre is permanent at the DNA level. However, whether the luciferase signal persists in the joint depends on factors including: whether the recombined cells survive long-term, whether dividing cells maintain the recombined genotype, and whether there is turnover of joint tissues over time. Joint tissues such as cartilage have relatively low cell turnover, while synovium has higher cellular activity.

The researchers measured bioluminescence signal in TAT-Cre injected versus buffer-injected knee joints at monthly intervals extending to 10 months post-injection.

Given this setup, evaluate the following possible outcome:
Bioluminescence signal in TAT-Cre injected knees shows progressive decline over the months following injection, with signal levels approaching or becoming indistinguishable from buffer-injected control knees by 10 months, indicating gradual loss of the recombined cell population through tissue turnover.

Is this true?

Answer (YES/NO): NO